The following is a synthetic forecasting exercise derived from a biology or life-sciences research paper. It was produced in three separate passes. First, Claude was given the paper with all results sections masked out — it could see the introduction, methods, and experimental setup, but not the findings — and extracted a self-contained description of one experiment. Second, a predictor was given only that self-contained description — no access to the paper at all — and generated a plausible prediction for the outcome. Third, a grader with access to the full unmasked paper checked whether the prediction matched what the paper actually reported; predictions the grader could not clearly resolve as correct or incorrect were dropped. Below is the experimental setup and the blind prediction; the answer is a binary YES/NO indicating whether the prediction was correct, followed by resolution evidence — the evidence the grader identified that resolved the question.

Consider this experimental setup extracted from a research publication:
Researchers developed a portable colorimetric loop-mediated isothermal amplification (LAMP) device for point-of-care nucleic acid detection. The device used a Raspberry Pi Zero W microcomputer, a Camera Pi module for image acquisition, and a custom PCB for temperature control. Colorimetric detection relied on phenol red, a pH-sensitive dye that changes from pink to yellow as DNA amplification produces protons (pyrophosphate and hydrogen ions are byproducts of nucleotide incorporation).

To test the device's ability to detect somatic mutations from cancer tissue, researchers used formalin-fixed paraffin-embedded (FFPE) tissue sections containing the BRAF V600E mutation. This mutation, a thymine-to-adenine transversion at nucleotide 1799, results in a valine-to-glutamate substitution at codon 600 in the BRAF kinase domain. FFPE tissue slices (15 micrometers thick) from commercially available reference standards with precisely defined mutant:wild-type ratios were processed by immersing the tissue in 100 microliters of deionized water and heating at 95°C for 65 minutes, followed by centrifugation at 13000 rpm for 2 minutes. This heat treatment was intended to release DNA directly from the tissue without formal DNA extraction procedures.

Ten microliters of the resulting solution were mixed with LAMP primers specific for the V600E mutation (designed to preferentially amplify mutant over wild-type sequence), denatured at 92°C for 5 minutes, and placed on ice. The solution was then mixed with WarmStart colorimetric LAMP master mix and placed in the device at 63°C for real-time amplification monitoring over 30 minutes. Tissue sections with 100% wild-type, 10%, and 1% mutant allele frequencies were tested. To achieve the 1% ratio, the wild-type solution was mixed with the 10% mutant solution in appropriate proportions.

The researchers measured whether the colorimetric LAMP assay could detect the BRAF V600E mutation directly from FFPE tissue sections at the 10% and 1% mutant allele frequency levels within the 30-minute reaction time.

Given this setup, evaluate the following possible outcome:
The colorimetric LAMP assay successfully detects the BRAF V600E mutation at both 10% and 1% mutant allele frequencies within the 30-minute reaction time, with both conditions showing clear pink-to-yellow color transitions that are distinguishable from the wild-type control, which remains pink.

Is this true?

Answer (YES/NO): NO